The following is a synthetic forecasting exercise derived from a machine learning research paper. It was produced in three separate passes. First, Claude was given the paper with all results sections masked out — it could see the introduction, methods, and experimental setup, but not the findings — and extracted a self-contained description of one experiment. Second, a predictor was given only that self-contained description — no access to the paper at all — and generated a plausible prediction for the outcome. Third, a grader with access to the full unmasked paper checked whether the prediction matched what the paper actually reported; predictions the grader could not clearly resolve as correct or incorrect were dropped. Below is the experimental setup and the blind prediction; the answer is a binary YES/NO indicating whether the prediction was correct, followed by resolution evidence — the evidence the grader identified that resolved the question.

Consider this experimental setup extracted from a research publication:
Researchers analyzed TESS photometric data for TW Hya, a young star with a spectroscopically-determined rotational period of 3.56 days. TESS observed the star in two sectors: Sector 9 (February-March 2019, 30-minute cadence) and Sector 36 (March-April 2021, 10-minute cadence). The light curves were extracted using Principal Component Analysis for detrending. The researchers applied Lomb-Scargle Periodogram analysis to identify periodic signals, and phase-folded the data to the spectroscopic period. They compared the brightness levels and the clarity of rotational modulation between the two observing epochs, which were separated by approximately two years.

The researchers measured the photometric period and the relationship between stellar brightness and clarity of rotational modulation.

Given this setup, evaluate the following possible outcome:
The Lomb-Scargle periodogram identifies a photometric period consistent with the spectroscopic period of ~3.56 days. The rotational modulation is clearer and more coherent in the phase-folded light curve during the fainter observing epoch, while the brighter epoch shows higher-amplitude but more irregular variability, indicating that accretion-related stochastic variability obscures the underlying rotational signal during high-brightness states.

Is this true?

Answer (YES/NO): NO